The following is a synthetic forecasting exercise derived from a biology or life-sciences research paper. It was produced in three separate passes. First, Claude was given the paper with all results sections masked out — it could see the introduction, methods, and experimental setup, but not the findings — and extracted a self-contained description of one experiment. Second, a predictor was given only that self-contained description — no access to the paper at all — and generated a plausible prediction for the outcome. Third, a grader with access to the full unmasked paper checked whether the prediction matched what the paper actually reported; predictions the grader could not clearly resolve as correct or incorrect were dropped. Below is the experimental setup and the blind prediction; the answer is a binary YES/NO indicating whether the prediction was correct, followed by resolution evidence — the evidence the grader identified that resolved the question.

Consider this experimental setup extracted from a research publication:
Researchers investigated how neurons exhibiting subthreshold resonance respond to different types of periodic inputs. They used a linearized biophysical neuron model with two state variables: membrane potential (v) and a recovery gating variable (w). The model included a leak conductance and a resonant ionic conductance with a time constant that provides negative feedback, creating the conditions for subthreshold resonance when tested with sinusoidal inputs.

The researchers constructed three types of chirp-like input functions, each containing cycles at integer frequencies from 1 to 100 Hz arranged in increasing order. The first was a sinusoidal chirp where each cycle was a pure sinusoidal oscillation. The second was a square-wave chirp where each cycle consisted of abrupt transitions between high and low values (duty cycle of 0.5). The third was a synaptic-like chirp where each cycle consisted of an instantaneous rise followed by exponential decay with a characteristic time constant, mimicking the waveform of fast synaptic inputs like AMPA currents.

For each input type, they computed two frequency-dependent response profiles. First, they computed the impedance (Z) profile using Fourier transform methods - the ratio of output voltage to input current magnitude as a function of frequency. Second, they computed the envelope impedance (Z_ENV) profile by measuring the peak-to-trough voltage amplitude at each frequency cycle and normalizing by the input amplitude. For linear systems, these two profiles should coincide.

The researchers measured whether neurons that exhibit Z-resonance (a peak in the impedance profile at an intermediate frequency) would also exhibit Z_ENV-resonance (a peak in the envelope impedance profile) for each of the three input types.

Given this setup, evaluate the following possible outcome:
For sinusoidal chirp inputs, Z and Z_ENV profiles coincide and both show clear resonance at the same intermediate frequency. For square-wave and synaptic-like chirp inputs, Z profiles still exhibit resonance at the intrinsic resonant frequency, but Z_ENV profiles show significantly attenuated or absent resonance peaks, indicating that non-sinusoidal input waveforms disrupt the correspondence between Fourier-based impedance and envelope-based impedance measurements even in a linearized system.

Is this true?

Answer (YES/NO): YES